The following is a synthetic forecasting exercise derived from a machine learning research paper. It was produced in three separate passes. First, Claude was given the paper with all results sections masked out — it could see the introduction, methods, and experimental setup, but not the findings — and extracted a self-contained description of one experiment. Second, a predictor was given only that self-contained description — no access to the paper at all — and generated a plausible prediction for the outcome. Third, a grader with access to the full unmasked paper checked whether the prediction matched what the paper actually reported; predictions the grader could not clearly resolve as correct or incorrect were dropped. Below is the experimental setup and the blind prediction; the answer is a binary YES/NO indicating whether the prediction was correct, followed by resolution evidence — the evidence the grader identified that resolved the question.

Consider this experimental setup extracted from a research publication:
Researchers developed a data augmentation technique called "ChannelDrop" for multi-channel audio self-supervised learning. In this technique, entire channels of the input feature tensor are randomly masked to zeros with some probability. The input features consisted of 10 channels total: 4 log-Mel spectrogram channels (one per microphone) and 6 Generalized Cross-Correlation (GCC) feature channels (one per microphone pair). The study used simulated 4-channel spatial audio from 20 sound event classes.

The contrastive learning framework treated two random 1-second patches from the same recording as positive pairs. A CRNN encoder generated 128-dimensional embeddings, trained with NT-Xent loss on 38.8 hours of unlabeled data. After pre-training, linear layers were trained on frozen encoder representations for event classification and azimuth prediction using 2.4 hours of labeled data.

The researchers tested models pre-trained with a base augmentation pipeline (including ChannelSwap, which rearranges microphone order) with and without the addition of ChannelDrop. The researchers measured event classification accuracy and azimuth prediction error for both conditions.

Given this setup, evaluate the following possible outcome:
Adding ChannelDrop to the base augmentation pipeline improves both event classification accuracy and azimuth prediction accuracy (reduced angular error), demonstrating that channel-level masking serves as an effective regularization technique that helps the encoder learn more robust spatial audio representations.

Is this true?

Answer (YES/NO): YES